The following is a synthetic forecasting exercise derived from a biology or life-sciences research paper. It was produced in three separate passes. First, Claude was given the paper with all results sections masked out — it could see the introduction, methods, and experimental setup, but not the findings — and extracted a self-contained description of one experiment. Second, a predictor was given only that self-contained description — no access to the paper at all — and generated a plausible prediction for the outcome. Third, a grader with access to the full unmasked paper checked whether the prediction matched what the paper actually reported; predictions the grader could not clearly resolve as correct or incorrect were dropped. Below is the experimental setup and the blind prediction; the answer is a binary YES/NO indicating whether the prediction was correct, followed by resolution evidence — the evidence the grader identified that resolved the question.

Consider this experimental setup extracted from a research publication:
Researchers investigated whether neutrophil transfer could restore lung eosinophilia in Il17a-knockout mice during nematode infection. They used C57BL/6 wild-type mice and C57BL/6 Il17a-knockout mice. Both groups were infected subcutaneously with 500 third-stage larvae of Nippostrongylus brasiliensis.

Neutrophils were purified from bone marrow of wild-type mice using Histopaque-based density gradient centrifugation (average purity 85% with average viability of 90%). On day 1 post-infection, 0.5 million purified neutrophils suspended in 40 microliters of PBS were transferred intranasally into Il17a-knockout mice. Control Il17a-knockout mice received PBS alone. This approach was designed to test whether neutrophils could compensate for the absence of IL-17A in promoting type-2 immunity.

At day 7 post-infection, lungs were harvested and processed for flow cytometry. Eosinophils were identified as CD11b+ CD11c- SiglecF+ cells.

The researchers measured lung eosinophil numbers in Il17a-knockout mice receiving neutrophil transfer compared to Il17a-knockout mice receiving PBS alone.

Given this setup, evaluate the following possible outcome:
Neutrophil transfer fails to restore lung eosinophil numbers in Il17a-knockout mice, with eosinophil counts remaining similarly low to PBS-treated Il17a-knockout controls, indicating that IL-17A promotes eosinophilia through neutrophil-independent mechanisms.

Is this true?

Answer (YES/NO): NO